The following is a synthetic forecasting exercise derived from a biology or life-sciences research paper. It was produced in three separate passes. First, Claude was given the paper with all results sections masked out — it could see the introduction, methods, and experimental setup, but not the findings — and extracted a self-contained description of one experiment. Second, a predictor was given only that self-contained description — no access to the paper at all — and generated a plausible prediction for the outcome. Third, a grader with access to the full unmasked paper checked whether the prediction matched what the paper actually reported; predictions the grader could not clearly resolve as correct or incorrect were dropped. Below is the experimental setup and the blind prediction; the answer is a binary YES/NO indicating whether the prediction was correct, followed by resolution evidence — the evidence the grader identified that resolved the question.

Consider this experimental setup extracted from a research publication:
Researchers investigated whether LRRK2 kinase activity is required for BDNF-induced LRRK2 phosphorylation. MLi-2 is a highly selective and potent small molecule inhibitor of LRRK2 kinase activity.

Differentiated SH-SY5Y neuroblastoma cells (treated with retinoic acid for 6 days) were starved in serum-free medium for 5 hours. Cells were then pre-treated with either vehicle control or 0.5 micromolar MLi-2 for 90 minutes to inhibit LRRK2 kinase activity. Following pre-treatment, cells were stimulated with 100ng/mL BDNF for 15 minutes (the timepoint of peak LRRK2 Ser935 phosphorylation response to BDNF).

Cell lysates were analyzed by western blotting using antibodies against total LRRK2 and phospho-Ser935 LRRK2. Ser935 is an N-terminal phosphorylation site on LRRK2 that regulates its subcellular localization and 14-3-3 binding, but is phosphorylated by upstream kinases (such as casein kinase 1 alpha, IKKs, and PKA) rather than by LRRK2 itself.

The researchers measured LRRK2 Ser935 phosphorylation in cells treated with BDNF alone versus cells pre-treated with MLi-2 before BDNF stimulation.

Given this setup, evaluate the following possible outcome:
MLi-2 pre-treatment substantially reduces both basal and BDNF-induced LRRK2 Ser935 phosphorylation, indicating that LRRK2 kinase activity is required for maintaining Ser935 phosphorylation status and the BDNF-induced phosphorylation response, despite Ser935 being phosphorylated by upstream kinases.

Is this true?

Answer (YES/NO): YES